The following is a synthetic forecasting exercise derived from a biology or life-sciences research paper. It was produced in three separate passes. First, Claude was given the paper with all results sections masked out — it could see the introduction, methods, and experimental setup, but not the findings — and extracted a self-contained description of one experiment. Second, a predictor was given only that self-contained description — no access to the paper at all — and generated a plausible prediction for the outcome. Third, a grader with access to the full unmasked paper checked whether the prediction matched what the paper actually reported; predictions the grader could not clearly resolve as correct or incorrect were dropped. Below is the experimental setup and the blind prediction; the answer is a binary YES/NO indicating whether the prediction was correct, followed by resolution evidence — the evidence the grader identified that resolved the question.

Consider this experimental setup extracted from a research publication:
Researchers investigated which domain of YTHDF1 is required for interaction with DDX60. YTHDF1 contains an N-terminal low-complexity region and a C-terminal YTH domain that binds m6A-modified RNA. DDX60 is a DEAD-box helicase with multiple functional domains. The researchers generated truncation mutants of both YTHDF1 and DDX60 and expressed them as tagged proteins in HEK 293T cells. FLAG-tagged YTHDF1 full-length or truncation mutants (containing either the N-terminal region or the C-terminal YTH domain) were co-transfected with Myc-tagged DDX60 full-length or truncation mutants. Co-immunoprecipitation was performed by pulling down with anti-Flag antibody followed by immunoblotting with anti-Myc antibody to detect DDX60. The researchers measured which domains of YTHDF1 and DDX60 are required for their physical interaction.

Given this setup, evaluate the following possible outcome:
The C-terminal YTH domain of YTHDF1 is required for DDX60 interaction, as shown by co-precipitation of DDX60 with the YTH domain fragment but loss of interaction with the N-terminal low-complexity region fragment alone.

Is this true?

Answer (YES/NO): NO